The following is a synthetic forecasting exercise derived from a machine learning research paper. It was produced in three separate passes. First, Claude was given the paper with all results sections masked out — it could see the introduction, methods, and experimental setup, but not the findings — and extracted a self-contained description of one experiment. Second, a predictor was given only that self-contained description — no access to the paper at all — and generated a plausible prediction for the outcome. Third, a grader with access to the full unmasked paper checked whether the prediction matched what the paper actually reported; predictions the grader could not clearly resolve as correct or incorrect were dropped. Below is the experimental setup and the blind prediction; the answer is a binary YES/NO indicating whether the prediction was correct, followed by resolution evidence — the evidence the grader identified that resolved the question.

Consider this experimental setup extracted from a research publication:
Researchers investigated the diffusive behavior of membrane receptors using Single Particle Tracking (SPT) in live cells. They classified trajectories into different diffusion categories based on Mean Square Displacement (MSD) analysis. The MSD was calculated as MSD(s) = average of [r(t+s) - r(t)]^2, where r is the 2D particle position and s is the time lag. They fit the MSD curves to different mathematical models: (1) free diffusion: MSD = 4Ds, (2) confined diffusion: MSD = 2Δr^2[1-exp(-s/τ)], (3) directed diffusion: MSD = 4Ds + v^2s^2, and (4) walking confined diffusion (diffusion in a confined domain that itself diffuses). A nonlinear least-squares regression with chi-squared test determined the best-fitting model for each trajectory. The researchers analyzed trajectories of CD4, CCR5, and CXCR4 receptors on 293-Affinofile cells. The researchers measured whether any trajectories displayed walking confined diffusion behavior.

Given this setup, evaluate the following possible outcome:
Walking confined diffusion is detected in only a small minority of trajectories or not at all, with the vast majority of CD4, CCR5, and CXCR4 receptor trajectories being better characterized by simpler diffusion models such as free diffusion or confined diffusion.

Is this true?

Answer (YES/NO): YES